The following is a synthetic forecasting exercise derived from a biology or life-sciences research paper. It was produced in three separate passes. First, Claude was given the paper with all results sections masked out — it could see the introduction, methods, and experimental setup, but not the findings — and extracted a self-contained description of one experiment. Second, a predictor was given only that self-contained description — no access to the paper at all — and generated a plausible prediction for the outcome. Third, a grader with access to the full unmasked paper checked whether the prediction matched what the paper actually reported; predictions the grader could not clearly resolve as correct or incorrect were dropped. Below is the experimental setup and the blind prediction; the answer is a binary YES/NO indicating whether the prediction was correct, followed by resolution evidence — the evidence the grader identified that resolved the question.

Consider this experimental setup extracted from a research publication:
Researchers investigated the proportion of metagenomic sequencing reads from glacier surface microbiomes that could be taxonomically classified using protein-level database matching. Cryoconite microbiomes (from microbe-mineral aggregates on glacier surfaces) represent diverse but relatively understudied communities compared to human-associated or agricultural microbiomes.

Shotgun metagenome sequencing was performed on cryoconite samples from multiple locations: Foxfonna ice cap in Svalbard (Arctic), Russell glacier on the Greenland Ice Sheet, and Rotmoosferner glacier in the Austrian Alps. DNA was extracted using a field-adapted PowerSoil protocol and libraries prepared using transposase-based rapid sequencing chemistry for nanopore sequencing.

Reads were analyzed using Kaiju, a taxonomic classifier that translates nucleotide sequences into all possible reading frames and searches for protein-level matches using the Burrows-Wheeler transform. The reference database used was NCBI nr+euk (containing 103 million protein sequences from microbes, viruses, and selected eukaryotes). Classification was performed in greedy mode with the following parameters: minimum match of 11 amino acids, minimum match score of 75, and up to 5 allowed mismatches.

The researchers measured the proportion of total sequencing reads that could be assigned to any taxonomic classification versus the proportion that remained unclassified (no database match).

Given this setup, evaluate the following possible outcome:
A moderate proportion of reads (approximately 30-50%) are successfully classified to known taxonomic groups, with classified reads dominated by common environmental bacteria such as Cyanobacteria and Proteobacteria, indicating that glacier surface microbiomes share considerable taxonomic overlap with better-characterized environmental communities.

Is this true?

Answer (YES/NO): NO